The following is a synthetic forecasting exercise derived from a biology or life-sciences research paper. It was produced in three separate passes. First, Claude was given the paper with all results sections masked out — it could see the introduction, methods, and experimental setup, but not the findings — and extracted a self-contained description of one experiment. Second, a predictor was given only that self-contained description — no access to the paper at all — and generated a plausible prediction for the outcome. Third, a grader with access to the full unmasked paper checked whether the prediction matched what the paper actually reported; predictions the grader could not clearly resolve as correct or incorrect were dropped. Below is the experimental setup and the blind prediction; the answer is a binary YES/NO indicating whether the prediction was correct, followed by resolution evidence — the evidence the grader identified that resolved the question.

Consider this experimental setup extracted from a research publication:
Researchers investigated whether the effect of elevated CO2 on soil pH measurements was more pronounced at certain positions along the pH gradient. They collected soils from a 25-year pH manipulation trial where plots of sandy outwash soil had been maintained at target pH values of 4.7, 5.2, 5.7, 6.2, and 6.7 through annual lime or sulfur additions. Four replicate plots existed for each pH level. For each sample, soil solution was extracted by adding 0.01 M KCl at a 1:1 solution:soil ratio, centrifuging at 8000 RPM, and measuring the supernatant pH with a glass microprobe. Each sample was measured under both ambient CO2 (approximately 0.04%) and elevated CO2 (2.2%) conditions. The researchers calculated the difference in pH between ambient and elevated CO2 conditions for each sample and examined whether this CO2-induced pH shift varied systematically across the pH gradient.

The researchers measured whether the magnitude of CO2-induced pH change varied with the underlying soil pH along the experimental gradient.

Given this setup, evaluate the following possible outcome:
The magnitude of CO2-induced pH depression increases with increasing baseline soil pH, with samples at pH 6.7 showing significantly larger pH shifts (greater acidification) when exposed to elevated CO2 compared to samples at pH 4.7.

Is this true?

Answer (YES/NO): NO